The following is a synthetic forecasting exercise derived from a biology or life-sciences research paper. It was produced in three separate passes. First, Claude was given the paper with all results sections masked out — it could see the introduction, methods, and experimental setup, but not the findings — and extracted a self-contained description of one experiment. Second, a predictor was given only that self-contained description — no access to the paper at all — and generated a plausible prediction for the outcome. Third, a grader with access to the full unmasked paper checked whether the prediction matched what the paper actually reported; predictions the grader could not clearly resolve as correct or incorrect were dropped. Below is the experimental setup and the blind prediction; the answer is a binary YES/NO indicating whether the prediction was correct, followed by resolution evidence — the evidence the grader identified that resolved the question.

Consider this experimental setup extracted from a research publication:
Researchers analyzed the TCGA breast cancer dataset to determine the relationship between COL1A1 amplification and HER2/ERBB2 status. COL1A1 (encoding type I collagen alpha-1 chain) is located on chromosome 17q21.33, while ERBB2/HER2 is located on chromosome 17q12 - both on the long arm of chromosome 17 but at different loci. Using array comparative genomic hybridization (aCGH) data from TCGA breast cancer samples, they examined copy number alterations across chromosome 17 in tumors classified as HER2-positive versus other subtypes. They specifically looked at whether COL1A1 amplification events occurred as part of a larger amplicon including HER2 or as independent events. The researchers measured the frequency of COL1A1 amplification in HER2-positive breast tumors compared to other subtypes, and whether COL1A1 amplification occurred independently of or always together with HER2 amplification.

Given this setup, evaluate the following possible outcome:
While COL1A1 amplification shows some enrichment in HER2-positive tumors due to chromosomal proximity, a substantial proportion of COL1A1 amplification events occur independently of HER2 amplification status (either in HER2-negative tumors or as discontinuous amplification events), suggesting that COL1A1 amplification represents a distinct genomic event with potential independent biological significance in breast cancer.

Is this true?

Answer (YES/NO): YES